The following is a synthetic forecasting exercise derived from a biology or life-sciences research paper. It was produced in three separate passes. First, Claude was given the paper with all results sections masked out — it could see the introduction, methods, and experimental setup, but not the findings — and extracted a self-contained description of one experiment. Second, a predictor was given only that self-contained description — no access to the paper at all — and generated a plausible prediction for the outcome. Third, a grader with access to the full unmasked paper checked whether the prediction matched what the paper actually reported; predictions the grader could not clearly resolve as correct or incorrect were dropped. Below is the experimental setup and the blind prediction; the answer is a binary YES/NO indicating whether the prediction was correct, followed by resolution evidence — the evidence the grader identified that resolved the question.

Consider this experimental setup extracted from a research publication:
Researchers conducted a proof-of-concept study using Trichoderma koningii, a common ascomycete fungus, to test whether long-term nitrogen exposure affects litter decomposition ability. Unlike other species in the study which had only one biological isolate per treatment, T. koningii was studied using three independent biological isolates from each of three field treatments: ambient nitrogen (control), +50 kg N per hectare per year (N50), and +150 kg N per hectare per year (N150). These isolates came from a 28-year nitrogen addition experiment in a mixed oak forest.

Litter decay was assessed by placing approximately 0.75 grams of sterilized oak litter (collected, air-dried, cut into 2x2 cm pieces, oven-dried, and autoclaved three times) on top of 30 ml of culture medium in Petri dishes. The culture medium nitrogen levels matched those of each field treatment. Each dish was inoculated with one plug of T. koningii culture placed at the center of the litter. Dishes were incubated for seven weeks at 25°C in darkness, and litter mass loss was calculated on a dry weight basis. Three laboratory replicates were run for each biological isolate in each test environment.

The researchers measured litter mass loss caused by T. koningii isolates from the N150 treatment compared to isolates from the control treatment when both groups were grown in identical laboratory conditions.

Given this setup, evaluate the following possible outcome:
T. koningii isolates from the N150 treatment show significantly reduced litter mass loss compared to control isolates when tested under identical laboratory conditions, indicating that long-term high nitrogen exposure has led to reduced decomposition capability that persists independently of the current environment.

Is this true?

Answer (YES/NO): YES